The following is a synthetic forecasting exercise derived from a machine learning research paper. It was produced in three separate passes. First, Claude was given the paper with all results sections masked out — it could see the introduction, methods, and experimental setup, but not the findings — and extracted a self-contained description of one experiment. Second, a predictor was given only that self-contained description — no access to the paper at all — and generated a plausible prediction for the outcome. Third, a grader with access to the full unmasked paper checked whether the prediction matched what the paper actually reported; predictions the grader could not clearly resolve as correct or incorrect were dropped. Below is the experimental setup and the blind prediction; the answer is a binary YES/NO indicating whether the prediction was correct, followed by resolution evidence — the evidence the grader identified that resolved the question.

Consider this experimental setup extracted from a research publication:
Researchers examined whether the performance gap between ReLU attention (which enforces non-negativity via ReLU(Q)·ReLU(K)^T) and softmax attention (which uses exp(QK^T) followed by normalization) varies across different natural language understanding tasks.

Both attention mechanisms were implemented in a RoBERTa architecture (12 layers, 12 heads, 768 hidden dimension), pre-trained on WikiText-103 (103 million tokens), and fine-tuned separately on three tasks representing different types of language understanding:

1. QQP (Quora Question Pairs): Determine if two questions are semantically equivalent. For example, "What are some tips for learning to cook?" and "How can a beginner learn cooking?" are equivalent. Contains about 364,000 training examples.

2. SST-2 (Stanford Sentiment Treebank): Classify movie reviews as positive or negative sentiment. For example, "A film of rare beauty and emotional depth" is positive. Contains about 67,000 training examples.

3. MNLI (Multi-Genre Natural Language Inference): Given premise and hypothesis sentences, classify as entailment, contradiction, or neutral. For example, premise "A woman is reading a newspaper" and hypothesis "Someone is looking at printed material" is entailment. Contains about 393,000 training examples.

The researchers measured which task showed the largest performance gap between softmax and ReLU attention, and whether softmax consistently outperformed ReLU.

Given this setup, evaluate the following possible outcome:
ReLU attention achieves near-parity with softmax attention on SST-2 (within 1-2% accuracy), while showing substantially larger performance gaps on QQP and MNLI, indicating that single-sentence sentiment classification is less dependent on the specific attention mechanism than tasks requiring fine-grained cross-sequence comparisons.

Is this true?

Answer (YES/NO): NO